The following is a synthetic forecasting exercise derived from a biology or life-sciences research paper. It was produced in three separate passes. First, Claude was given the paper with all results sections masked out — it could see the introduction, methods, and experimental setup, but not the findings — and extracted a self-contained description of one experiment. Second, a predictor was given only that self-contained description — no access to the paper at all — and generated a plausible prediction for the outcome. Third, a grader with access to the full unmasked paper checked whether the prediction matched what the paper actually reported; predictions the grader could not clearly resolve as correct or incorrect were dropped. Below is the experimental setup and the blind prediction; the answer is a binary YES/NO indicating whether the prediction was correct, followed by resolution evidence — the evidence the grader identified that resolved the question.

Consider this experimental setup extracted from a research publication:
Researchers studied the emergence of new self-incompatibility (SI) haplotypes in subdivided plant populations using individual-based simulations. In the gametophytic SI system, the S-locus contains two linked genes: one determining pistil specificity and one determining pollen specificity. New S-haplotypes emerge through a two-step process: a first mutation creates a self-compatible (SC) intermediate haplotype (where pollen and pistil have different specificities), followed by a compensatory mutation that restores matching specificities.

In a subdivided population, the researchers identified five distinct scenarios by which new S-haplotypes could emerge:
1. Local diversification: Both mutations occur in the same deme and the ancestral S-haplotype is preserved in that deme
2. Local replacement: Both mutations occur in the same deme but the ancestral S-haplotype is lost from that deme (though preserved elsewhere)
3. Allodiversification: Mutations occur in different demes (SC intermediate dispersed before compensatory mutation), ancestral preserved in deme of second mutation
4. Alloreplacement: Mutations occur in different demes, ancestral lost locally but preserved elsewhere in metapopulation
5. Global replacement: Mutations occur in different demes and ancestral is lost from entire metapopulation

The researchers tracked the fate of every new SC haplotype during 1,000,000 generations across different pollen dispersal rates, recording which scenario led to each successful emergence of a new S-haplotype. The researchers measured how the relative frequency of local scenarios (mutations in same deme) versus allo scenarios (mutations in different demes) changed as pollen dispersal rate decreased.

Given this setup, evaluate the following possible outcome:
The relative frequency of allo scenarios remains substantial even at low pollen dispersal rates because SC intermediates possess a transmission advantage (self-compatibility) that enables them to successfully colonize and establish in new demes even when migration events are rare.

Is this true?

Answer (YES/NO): NO